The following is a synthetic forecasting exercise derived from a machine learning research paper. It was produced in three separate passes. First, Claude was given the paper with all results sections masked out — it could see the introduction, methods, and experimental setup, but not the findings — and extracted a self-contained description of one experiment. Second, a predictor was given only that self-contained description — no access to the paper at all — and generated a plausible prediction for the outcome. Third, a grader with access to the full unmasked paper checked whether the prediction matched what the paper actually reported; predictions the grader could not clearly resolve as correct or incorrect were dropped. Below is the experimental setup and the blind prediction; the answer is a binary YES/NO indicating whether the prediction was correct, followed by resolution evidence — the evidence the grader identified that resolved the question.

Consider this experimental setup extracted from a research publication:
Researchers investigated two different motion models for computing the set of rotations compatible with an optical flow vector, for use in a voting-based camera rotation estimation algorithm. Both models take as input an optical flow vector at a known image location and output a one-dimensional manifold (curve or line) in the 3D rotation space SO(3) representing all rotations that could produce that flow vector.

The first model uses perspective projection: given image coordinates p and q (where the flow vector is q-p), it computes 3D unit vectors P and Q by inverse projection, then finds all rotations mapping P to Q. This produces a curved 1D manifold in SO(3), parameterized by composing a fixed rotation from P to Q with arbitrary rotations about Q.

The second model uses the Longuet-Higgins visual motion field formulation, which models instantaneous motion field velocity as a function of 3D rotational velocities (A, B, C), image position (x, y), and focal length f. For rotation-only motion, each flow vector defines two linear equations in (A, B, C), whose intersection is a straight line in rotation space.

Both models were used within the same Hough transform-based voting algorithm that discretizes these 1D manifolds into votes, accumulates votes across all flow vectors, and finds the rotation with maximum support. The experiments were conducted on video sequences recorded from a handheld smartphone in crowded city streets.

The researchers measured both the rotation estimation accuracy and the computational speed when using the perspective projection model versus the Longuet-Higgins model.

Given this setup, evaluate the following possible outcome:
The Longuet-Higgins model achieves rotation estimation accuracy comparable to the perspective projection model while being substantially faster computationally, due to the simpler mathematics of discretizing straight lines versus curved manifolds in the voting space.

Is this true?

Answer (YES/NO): YES